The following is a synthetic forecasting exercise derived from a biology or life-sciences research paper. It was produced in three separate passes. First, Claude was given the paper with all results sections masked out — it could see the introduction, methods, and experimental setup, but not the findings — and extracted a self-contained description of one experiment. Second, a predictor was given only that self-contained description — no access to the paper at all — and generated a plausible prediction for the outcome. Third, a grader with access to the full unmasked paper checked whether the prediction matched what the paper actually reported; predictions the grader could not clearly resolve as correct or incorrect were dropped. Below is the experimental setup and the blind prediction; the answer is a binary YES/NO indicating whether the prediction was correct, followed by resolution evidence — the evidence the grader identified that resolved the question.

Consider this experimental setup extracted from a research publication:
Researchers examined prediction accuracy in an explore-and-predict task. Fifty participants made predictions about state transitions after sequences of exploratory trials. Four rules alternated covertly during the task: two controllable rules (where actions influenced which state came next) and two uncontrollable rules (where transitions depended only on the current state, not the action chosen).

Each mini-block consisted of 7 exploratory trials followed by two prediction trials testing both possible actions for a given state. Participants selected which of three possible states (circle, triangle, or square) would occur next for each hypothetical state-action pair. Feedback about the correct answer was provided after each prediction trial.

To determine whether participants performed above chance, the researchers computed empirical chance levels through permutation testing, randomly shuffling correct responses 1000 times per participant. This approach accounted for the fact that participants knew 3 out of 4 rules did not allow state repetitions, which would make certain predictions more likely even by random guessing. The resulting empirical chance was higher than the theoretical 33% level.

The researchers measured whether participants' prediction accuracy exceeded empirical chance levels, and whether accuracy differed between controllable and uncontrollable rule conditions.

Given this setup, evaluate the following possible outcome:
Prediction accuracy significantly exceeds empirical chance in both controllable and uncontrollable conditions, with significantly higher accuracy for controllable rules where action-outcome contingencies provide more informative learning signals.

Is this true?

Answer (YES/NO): NO